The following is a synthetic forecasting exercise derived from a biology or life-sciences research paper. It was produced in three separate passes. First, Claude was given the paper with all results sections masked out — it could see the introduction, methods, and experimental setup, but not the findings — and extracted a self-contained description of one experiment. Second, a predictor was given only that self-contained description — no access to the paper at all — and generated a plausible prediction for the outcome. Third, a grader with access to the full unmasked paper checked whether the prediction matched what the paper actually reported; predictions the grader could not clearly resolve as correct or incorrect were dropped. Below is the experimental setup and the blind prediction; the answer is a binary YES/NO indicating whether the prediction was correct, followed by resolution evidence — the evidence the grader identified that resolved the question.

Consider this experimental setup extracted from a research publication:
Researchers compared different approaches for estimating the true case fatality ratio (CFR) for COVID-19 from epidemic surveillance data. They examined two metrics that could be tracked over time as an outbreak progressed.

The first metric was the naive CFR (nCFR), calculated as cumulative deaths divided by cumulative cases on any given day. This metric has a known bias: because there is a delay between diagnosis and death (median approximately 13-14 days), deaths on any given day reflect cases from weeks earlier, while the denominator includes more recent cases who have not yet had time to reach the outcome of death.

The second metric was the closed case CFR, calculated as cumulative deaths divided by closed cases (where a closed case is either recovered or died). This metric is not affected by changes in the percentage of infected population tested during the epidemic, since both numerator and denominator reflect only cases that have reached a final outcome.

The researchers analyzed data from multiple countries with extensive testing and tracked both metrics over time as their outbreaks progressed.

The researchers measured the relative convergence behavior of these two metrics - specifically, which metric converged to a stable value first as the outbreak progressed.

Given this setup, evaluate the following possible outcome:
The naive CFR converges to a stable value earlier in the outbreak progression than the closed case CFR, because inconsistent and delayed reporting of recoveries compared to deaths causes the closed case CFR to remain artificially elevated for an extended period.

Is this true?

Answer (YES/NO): NO